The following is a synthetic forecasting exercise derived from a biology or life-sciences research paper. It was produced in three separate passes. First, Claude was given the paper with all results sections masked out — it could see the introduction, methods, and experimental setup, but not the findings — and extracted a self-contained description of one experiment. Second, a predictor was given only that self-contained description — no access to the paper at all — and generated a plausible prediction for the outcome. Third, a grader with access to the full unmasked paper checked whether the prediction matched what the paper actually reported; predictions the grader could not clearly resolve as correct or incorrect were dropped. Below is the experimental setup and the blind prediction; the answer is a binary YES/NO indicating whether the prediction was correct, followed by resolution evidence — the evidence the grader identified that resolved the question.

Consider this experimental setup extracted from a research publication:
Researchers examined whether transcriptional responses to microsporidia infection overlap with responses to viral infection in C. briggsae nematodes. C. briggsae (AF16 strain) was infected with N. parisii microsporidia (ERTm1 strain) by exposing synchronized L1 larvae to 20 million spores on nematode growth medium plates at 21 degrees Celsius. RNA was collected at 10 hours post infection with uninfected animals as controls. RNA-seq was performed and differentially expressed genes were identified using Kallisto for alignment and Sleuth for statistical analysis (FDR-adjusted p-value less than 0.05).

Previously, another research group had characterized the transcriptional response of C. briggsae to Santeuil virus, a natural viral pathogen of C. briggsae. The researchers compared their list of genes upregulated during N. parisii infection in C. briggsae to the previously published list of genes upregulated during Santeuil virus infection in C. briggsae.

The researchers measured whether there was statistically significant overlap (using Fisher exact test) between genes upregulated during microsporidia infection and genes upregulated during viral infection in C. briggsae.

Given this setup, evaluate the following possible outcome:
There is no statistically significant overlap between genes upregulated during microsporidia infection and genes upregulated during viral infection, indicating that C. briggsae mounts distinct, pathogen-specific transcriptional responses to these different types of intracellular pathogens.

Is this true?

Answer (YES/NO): NO